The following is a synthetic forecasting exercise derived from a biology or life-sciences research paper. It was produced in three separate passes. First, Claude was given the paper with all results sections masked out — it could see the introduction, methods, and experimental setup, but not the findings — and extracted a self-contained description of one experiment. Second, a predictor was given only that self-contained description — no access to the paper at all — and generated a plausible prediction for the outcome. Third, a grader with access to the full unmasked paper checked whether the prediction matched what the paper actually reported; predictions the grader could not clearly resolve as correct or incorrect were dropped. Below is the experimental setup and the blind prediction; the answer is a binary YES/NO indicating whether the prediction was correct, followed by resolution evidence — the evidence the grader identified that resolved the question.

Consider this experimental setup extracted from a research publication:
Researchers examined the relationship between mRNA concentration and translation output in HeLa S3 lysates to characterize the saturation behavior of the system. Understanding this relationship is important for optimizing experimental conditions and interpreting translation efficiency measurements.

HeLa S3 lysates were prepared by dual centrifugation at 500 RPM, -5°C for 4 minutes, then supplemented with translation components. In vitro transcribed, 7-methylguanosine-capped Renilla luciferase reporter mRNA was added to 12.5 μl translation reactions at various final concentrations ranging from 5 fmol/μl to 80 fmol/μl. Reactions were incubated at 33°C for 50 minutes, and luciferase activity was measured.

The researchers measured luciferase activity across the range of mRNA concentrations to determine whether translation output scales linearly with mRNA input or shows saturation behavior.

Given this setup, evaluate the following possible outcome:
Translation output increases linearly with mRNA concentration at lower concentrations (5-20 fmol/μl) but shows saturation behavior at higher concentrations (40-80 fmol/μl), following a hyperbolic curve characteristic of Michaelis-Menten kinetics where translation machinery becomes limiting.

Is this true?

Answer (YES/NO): NO